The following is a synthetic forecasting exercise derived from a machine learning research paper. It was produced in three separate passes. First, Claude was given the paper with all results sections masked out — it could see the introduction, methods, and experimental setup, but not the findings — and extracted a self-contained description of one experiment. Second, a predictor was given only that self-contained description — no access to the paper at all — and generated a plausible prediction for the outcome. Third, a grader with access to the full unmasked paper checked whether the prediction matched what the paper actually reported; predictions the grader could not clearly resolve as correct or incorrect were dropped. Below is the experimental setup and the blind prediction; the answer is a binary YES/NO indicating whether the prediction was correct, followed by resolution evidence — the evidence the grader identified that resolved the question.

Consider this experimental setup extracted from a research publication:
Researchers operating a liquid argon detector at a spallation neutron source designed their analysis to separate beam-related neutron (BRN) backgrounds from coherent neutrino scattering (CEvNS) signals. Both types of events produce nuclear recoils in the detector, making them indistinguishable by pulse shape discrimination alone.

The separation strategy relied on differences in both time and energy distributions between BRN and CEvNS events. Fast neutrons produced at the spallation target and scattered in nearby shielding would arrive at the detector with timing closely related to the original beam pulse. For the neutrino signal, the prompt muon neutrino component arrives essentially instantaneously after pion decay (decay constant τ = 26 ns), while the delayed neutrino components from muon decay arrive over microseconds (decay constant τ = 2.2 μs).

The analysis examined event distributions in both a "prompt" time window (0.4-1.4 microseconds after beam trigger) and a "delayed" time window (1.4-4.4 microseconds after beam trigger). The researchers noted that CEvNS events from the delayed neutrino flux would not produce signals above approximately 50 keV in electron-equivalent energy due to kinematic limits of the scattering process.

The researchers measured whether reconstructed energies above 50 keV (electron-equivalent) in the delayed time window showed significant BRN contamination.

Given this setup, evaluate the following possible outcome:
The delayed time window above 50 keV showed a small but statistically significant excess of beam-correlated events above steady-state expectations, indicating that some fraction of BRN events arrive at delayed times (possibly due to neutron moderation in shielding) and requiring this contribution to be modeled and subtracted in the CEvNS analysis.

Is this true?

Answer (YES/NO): NO